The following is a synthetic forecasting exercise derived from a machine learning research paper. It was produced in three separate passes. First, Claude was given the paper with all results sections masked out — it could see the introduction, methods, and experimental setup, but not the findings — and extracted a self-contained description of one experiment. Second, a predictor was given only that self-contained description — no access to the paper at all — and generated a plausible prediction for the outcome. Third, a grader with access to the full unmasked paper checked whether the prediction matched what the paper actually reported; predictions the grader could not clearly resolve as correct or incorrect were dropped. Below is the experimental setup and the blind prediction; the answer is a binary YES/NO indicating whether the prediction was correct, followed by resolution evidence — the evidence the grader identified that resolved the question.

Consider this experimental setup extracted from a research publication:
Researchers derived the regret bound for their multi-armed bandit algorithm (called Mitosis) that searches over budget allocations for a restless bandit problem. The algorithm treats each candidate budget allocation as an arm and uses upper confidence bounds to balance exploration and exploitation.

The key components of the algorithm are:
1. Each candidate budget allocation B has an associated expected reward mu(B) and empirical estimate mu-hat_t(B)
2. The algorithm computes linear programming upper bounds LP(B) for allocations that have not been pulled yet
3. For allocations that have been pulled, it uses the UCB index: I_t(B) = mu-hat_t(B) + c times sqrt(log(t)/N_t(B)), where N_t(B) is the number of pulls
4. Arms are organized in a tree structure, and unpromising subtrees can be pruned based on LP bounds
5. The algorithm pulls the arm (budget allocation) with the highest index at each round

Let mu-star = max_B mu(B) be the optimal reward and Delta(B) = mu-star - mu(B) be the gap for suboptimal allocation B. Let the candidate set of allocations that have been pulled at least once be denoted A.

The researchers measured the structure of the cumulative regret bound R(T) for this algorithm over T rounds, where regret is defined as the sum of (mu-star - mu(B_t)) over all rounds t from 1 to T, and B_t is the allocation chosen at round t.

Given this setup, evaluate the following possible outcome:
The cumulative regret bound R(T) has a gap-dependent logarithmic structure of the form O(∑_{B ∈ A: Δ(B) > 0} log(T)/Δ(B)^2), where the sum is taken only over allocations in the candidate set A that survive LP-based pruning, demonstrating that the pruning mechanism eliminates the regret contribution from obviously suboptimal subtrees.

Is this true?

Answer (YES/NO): NO